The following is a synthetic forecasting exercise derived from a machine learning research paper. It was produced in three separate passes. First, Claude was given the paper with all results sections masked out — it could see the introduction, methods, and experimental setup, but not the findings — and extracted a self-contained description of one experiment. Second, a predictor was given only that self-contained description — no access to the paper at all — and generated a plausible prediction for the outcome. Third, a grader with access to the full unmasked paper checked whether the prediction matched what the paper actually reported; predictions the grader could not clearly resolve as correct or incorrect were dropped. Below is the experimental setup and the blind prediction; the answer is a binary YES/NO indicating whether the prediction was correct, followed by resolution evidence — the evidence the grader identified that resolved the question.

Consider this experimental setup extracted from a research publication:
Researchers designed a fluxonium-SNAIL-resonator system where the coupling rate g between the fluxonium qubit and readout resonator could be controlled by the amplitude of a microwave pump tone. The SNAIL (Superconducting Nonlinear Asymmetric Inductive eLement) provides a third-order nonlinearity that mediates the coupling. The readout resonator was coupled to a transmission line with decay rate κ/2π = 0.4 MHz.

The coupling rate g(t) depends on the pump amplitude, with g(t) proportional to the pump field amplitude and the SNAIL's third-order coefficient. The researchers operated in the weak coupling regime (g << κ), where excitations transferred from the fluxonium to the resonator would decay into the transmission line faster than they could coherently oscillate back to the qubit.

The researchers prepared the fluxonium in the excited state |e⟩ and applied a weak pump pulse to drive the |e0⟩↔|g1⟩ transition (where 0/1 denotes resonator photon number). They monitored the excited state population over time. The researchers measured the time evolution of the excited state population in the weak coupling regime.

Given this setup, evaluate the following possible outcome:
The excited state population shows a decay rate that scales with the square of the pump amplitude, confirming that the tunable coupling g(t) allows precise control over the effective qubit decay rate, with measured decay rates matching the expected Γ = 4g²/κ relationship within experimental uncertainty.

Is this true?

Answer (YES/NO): NO